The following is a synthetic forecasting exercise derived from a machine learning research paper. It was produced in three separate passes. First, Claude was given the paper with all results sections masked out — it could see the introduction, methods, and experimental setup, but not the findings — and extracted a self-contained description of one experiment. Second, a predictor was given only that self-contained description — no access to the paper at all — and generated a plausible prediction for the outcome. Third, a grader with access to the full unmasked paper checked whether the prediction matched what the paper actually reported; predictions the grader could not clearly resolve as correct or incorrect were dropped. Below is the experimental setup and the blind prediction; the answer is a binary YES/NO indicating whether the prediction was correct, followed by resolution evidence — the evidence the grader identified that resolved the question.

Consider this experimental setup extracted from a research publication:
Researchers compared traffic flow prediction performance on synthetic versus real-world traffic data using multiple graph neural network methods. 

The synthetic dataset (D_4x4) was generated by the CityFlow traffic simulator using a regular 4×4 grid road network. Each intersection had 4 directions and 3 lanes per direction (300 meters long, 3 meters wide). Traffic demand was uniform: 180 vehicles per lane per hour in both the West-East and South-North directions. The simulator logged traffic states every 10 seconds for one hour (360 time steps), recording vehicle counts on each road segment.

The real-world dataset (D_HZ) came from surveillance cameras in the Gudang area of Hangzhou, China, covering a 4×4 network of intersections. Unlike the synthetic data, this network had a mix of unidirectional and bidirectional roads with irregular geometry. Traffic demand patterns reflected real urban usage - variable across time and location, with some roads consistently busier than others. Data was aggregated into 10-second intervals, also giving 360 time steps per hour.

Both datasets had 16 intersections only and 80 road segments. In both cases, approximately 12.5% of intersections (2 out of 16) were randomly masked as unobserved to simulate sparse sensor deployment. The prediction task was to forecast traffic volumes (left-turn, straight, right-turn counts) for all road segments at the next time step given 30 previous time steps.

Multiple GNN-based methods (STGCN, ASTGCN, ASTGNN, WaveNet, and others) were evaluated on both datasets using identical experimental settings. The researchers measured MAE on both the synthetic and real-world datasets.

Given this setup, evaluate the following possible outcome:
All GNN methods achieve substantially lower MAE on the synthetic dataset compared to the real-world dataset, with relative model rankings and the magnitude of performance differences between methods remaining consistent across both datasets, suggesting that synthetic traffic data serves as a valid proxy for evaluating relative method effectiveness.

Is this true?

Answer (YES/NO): NO